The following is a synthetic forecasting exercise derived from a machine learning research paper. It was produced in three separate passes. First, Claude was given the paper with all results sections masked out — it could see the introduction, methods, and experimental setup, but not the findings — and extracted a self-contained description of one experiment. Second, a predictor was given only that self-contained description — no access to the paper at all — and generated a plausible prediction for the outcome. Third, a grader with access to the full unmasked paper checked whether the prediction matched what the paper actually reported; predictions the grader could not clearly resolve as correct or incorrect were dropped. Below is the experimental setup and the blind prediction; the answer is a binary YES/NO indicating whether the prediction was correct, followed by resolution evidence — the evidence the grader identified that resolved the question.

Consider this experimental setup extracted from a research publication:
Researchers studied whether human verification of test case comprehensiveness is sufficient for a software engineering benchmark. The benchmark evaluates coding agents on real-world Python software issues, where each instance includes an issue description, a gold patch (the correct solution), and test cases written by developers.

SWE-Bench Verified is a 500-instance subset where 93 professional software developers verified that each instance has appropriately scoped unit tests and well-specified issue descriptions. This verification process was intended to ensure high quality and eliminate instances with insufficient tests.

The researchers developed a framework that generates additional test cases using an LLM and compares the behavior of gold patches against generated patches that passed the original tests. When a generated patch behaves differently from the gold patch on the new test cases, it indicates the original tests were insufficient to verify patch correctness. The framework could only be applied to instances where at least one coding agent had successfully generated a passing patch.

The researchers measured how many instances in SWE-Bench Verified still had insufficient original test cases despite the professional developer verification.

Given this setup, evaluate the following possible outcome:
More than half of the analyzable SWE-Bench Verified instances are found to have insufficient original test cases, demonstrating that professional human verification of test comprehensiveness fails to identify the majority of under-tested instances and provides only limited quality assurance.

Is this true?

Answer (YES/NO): NO